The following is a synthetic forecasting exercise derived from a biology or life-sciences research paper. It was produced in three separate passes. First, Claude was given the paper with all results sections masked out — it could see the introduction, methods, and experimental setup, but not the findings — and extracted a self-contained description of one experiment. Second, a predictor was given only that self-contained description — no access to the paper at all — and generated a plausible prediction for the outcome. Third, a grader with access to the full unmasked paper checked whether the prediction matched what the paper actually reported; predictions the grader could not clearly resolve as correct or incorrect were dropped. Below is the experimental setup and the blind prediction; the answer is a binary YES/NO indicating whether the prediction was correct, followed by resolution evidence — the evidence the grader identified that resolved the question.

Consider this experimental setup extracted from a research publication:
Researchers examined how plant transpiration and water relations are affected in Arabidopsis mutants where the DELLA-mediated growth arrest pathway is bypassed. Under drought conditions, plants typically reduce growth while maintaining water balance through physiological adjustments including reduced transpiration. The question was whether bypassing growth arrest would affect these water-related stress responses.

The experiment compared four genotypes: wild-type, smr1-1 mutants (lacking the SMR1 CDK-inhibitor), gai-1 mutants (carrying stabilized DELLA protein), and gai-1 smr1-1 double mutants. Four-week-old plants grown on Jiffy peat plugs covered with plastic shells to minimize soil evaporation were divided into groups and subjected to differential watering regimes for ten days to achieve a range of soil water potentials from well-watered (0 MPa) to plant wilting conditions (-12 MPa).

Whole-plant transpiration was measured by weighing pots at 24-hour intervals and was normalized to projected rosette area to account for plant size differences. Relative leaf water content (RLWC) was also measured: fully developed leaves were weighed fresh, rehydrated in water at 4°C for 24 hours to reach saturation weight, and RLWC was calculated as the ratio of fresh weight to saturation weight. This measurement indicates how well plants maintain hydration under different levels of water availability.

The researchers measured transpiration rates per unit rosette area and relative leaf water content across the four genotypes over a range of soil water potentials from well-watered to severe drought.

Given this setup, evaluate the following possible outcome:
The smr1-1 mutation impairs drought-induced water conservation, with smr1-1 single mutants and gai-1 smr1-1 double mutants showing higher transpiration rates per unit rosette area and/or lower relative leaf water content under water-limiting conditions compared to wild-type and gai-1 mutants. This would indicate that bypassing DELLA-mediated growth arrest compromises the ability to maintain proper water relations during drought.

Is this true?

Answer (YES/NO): NO